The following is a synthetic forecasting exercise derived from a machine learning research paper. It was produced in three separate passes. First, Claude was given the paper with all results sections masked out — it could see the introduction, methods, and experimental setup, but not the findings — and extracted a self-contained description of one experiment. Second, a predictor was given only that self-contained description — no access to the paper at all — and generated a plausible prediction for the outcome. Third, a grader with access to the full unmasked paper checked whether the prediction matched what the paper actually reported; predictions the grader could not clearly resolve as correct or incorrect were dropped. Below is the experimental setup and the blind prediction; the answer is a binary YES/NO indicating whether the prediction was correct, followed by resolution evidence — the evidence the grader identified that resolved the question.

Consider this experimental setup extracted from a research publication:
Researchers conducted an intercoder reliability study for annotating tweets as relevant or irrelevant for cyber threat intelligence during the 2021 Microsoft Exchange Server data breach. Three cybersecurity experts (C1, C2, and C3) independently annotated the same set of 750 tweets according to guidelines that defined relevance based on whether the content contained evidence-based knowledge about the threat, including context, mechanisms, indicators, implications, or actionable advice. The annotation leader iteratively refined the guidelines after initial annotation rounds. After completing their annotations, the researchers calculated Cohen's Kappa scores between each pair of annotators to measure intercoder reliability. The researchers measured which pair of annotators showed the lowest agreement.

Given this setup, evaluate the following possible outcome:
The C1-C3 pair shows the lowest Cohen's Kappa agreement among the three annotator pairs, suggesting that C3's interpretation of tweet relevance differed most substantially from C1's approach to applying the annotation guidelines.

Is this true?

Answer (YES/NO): NO